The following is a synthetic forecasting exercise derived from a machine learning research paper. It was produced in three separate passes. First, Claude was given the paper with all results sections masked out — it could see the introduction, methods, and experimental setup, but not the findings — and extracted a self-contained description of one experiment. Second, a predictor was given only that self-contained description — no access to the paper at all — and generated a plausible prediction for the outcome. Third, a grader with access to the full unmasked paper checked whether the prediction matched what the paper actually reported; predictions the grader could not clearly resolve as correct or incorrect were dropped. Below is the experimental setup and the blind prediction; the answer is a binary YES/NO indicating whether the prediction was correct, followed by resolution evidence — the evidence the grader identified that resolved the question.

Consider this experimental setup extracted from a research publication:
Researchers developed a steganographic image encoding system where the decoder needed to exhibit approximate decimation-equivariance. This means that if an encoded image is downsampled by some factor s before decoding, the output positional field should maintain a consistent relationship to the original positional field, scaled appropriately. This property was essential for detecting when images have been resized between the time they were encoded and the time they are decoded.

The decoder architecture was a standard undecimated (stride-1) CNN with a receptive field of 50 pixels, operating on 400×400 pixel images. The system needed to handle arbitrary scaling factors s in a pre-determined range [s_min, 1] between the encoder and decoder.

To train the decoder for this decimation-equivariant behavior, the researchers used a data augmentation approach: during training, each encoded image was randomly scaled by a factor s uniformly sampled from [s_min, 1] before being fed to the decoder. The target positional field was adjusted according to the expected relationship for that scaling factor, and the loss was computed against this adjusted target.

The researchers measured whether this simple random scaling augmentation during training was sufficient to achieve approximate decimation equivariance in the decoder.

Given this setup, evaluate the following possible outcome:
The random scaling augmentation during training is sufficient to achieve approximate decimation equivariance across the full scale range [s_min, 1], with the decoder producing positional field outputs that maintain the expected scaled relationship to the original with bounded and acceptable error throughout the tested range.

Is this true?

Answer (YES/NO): YES